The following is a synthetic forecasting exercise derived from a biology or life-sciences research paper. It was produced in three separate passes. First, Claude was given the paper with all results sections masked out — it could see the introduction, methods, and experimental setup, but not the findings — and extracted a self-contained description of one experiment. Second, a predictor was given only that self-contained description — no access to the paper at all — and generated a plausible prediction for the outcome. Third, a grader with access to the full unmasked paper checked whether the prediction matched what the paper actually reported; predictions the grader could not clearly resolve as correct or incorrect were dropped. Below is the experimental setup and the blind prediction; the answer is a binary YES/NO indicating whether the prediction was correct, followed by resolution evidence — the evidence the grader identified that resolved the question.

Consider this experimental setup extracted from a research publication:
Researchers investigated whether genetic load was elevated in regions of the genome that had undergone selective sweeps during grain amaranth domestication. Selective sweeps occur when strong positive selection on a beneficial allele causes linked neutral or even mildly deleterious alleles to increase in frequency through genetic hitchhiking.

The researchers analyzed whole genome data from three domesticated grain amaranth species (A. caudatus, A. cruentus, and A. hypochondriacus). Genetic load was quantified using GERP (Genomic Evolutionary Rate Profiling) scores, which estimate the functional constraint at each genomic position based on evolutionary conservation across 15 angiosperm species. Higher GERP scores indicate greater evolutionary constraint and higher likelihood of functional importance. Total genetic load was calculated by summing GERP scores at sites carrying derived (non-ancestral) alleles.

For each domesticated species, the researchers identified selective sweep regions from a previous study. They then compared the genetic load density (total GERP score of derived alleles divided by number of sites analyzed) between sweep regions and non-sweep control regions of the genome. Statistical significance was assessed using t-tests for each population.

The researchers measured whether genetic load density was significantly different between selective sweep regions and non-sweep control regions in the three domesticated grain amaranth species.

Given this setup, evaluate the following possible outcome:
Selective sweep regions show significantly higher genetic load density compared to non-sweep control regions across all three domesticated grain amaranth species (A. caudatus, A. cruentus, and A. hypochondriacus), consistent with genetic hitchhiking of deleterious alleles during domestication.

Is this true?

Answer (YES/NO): NO